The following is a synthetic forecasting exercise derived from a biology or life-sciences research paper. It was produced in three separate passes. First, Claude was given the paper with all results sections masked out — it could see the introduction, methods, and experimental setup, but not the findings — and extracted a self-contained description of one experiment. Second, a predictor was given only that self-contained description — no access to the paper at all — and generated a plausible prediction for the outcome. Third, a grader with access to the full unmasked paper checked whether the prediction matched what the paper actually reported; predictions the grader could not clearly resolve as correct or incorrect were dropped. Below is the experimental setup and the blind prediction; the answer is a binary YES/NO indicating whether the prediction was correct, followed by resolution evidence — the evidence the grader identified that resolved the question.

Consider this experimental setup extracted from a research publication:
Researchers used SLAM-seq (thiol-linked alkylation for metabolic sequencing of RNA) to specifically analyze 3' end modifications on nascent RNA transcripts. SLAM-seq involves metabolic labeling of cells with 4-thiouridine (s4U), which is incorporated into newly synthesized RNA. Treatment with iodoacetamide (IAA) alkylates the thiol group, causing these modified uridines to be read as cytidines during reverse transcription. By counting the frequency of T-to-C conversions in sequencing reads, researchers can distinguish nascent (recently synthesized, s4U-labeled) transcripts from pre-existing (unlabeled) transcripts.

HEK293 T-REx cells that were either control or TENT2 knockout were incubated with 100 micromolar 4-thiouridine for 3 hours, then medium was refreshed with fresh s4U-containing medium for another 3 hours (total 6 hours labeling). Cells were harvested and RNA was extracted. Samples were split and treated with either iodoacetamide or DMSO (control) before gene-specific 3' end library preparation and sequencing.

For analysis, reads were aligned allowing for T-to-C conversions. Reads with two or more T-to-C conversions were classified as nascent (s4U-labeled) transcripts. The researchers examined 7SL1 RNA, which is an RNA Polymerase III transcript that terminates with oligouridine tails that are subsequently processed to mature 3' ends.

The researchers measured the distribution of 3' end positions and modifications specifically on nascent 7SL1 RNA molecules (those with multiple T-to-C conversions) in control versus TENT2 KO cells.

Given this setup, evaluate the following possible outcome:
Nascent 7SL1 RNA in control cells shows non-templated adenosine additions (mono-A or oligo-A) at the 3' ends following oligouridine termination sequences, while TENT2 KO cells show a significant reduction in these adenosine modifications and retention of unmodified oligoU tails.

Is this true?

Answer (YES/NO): YES